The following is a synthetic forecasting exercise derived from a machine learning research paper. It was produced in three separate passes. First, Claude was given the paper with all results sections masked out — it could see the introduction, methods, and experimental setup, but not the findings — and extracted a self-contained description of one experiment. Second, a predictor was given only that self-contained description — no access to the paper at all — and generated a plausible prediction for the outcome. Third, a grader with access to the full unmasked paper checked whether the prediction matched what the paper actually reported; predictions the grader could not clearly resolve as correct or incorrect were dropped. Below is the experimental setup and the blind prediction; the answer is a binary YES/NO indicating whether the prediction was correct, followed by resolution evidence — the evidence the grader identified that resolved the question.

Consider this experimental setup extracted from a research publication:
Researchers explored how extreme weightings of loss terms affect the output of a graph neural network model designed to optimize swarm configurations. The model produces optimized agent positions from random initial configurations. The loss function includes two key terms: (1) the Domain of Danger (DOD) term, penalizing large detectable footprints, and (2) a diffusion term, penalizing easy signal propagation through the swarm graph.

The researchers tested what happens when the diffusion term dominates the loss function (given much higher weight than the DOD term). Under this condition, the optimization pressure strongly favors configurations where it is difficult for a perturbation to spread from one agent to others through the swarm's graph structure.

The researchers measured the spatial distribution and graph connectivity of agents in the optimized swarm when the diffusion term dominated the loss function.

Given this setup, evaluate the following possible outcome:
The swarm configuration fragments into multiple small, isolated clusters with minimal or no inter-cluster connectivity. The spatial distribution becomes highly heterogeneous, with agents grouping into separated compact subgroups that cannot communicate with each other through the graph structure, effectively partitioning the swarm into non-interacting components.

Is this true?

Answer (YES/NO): NO